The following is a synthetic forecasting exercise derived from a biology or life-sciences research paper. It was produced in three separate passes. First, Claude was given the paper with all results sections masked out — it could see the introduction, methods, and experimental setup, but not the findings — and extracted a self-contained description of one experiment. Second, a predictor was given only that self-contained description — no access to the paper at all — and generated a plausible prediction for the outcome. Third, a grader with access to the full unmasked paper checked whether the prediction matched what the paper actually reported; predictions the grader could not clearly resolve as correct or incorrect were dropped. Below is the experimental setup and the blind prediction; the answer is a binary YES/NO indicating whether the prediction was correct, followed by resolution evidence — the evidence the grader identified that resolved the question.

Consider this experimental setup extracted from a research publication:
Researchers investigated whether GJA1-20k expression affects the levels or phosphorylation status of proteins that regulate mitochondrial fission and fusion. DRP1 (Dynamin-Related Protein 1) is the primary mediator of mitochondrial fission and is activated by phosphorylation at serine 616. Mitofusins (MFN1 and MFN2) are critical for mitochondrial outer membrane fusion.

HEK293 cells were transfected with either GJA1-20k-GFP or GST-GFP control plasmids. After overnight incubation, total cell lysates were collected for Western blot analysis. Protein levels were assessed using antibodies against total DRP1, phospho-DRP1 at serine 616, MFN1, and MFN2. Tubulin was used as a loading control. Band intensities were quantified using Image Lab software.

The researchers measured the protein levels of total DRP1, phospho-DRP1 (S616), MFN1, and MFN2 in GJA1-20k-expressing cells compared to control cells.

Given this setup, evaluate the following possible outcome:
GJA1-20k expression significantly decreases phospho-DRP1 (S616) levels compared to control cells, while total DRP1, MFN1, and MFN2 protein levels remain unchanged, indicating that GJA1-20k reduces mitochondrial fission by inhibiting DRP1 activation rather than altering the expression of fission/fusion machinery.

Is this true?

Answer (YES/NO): NO